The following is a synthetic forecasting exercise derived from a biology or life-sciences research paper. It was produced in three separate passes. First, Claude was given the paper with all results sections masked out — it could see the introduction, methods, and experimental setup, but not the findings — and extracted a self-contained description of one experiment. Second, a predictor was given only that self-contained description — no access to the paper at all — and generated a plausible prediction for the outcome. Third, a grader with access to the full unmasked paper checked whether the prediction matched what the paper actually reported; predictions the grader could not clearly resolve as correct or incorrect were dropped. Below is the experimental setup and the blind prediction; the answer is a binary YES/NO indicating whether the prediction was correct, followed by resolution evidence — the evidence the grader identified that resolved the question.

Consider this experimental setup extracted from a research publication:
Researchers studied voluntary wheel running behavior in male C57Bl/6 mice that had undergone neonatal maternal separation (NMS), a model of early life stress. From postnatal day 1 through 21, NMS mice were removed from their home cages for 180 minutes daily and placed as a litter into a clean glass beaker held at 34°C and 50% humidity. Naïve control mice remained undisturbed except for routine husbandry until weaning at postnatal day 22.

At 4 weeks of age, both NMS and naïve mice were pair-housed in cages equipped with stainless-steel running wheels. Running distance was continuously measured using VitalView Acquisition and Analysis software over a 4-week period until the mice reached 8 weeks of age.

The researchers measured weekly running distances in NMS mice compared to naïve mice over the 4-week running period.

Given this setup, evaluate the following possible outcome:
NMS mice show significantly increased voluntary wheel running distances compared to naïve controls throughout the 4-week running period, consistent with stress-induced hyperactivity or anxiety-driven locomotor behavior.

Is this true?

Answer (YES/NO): NO